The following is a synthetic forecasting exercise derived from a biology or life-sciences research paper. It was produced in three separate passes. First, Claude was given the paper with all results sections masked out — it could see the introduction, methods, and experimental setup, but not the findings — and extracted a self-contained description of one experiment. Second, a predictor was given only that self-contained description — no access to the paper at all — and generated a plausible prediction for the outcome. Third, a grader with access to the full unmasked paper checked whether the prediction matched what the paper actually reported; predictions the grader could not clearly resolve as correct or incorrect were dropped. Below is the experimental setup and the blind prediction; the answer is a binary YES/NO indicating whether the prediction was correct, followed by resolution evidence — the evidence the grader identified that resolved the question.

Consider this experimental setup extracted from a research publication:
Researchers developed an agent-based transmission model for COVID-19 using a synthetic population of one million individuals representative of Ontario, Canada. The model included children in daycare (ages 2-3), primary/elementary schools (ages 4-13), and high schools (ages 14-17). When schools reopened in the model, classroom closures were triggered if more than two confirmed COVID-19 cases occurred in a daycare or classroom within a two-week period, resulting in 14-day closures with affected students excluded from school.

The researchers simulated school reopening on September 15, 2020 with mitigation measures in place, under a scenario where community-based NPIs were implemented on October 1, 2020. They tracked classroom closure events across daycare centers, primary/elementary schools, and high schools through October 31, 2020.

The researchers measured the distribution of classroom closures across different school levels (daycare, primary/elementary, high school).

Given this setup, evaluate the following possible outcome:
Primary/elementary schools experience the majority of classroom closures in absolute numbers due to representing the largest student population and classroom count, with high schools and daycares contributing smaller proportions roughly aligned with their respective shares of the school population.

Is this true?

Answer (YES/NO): YES